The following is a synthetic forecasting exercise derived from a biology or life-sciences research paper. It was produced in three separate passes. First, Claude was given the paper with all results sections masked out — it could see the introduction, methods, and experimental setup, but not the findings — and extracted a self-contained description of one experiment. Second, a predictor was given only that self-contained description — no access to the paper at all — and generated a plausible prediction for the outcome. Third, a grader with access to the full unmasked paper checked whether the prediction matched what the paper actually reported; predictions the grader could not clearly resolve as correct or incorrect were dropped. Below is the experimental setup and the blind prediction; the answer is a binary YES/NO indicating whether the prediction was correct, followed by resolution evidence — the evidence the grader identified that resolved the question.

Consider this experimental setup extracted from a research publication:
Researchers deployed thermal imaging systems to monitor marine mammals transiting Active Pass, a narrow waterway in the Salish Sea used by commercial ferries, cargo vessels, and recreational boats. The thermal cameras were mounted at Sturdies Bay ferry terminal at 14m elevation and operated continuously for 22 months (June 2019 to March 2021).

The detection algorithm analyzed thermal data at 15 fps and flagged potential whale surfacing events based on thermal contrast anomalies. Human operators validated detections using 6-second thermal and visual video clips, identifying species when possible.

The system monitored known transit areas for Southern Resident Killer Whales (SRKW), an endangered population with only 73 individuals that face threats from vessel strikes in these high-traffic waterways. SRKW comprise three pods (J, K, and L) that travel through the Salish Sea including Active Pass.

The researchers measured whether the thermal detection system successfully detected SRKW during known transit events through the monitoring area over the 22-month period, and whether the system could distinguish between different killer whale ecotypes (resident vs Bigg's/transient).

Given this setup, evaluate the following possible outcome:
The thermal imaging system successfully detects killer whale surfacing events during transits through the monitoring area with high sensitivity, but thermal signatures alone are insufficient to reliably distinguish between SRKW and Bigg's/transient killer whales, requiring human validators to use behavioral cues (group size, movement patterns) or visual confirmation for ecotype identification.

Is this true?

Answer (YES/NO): YES